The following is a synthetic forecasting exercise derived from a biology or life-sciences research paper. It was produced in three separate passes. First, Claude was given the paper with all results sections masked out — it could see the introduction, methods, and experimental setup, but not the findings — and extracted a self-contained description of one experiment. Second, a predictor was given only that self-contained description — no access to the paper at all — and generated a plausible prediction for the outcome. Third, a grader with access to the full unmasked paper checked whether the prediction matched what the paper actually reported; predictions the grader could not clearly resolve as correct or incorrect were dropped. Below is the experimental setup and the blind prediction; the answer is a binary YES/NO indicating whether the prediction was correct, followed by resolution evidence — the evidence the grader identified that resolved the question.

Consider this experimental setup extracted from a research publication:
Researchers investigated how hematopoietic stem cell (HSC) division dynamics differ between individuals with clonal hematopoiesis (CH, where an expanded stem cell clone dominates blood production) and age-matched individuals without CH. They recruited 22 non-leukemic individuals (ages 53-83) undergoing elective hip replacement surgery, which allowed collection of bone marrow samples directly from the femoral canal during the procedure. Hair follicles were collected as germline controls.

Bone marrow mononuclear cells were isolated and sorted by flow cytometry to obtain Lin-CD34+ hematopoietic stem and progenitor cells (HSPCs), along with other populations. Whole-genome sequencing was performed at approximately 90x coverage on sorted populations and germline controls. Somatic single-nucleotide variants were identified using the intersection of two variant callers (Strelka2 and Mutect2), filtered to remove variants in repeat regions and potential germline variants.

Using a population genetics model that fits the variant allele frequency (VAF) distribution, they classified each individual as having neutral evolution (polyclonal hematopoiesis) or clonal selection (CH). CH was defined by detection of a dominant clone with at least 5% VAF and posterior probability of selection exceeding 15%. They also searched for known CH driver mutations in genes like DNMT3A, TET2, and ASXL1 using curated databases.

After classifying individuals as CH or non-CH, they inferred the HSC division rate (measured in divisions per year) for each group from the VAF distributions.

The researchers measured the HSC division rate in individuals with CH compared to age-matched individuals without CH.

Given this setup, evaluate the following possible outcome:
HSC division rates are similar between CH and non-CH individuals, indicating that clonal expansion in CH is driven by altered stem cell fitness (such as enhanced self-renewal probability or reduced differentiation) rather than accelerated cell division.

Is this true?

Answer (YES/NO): NO